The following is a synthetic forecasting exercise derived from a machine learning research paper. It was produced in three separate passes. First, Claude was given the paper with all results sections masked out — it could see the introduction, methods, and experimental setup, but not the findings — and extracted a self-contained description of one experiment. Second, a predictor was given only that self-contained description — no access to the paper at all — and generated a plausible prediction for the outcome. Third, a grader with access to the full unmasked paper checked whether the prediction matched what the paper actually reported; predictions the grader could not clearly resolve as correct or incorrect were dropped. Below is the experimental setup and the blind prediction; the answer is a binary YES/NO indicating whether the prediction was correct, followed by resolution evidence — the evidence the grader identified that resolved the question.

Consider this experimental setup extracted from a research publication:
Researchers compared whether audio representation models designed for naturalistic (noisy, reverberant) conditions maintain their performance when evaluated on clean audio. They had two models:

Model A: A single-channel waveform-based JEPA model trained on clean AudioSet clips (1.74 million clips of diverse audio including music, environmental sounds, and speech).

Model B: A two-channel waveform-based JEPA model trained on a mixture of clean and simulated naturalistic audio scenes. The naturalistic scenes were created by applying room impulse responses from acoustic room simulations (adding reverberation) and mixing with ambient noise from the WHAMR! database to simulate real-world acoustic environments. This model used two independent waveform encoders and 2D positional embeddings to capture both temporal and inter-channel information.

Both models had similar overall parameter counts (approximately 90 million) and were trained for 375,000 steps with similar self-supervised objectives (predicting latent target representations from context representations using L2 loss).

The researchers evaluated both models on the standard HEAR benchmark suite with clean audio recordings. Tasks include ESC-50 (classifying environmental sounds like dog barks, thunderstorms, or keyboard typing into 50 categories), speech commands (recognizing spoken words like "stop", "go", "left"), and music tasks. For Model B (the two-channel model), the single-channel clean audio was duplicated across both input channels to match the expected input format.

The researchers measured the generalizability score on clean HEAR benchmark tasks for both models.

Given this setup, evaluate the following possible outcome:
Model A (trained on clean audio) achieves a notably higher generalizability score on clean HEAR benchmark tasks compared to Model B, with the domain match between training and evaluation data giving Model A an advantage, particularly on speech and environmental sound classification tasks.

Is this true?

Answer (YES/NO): NO